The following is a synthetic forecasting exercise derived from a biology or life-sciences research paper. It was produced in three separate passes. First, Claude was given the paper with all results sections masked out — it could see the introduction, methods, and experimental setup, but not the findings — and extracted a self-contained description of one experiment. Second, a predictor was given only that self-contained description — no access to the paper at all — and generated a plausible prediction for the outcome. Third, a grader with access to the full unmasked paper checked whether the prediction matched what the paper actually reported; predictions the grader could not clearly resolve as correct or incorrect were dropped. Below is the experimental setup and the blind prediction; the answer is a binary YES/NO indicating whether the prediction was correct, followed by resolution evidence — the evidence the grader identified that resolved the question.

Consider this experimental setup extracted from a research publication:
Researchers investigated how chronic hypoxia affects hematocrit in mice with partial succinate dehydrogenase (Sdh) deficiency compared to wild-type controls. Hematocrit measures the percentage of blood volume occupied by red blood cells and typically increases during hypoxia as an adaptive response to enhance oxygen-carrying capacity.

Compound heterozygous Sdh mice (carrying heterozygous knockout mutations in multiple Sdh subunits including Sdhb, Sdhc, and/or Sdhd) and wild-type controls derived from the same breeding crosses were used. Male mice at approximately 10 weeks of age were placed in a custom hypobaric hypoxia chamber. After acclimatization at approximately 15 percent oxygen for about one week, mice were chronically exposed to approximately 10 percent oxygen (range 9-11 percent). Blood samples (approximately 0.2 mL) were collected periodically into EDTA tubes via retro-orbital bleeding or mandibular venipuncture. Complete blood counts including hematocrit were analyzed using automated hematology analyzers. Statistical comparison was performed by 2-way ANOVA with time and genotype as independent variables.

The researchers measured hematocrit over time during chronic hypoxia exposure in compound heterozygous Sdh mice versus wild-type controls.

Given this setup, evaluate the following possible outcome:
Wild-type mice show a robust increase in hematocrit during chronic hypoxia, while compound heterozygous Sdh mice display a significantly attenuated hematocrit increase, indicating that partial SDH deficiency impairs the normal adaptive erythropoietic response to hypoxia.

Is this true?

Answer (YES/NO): NO